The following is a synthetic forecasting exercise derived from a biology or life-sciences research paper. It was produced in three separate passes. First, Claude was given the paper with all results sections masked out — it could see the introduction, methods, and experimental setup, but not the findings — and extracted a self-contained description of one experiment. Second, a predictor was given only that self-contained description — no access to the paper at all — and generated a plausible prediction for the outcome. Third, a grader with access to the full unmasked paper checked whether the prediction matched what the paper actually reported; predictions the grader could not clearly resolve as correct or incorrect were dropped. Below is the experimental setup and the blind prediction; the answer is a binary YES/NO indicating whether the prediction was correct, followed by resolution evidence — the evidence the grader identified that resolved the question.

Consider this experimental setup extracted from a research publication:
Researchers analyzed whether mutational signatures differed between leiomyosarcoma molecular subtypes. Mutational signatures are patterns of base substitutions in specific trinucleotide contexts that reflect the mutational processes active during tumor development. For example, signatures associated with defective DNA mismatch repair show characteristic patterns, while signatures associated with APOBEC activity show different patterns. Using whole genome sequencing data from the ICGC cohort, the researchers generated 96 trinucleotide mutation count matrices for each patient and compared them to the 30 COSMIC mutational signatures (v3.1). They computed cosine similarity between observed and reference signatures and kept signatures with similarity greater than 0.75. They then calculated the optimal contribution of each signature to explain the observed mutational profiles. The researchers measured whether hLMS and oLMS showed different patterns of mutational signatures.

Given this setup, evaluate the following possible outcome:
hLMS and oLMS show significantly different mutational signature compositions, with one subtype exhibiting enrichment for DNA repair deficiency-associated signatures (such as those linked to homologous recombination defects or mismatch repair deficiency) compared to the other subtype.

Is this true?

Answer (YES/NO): NO